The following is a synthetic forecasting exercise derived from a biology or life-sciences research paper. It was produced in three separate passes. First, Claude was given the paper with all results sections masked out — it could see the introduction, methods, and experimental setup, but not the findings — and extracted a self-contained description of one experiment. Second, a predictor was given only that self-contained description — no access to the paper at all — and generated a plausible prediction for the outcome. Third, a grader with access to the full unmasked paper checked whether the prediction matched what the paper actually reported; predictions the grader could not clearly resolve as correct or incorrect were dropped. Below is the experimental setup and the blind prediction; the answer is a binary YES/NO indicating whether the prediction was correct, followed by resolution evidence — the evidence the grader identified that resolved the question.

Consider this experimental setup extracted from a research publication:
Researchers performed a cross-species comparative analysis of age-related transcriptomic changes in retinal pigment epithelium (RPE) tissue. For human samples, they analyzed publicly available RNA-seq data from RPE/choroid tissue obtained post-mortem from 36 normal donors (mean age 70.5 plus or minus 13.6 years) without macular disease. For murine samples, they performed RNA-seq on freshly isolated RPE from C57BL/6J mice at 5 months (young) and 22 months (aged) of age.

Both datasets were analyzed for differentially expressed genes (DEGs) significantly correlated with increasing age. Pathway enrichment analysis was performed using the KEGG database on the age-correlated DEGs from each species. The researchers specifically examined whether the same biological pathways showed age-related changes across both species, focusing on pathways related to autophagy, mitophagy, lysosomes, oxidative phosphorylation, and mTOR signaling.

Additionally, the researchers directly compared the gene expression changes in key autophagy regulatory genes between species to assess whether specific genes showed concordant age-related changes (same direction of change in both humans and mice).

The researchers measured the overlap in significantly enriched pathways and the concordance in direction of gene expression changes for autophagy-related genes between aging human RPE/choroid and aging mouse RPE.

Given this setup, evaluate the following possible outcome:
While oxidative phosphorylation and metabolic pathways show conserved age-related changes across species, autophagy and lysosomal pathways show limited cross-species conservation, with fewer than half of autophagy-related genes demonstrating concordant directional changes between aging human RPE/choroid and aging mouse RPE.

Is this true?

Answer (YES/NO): NO